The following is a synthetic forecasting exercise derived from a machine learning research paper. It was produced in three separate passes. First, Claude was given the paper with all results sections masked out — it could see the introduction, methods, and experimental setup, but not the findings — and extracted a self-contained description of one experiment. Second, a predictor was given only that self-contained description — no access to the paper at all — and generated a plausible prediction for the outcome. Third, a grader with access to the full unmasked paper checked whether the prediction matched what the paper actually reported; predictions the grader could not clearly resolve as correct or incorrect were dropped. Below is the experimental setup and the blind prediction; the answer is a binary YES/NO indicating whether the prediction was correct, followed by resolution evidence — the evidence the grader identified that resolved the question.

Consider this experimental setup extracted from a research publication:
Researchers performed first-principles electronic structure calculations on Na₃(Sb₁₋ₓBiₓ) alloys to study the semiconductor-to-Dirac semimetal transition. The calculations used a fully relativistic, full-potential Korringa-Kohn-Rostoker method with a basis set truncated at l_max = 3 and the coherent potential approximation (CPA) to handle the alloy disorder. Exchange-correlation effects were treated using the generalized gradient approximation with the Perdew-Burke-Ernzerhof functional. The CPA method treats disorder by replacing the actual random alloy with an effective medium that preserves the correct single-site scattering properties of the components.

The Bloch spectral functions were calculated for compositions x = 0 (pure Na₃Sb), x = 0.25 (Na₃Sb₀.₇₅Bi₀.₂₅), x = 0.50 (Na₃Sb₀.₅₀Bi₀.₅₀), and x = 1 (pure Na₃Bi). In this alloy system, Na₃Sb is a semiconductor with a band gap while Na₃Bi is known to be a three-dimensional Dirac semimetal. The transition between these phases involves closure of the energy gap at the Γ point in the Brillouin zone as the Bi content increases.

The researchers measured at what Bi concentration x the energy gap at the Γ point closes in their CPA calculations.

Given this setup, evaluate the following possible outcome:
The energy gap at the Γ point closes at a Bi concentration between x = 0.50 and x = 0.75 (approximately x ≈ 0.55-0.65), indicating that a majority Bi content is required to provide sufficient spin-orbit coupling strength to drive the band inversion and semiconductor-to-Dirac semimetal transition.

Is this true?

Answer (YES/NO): NO